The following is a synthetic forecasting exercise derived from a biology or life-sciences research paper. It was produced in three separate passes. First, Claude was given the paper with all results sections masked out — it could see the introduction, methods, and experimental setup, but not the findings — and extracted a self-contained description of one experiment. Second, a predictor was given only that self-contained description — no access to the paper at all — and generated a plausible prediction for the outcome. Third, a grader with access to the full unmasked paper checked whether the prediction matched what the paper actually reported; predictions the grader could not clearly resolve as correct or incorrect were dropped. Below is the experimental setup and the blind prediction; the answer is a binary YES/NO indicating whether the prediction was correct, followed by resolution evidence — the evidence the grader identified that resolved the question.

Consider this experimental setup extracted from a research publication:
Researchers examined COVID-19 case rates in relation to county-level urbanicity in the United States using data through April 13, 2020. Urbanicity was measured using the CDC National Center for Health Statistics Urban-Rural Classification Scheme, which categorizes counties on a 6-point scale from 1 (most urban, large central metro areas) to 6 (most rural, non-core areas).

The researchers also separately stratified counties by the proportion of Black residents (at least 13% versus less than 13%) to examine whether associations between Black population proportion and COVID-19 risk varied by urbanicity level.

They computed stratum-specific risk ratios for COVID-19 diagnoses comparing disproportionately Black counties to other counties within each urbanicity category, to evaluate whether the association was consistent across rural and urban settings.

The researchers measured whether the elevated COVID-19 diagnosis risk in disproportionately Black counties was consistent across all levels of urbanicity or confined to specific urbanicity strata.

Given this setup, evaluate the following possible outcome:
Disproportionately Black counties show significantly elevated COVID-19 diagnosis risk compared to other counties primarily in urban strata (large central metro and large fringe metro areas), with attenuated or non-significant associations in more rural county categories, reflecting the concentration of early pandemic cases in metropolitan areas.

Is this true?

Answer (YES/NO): NO